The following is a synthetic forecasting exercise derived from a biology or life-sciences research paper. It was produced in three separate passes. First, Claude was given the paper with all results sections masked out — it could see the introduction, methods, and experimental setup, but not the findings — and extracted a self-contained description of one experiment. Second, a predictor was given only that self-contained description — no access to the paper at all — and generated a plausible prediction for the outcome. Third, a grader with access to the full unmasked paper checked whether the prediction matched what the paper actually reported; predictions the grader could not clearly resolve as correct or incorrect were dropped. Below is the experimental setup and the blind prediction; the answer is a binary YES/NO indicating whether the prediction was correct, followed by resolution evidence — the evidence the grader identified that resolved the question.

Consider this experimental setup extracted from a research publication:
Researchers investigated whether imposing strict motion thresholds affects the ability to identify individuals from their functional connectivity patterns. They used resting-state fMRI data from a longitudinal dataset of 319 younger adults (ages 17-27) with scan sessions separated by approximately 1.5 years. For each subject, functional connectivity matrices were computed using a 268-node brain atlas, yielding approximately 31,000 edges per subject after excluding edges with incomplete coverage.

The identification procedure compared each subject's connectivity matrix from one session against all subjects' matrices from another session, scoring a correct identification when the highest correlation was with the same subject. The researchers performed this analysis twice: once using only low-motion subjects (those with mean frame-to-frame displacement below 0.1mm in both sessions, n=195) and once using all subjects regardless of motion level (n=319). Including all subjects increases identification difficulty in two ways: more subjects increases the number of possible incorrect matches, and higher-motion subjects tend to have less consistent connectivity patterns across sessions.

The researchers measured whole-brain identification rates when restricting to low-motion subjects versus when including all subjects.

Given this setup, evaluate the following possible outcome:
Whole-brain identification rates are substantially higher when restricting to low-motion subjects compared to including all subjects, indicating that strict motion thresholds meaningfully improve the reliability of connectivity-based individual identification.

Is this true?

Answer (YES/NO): NO